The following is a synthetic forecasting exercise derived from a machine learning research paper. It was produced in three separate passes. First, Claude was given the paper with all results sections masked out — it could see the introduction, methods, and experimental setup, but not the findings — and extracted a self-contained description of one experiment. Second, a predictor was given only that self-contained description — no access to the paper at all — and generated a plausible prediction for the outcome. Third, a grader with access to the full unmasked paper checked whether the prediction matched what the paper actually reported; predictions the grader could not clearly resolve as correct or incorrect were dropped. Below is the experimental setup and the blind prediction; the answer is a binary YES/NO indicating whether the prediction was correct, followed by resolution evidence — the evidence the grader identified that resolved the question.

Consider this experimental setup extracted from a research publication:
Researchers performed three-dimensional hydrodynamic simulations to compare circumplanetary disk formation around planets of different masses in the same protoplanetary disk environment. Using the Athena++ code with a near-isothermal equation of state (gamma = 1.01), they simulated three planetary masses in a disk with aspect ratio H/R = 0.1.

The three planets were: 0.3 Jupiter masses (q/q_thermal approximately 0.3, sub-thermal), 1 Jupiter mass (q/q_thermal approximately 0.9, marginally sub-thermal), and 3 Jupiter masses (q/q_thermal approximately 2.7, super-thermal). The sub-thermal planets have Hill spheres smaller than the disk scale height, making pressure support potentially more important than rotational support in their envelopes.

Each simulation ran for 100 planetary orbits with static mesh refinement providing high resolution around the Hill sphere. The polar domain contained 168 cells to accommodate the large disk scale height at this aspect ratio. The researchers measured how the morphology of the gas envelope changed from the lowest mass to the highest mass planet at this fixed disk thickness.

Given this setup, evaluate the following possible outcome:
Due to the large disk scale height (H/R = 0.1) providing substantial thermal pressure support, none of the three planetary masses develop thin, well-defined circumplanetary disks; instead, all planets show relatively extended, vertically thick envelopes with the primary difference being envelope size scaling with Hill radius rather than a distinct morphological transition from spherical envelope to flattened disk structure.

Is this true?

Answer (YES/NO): NO